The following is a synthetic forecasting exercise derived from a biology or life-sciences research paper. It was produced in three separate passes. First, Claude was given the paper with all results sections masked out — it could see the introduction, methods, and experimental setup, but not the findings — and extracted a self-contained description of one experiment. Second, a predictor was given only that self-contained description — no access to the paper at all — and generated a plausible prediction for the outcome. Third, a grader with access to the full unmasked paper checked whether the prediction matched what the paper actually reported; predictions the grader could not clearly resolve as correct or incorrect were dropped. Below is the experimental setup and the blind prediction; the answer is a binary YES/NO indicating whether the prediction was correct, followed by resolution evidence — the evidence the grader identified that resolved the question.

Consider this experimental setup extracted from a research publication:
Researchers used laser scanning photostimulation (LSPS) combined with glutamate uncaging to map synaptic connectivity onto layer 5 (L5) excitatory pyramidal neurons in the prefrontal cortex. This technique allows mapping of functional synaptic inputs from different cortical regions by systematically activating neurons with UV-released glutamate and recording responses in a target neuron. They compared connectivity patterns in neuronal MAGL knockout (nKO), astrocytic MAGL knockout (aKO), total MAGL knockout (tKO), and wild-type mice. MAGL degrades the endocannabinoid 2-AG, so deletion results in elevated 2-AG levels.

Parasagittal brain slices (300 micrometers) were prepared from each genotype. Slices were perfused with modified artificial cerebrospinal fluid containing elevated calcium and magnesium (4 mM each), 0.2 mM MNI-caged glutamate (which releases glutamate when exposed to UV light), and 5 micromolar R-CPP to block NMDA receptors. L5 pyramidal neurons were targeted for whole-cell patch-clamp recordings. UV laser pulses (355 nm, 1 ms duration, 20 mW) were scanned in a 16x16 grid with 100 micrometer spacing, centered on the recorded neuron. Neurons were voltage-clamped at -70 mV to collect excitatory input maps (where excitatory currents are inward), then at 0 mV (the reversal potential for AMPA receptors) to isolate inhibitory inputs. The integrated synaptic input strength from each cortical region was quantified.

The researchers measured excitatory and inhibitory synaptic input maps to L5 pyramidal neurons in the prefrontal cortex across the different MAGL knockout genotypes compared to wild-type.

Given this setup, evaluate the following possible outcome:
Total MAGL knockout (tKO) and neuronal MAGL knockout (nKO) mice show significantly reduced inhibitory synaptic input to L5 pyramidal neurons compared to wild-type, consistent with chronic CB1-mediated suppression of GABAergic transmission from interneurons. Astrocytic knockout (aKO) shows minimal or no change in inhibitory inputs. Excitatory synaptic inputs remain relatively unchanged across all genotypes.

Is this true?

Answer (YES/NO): NO